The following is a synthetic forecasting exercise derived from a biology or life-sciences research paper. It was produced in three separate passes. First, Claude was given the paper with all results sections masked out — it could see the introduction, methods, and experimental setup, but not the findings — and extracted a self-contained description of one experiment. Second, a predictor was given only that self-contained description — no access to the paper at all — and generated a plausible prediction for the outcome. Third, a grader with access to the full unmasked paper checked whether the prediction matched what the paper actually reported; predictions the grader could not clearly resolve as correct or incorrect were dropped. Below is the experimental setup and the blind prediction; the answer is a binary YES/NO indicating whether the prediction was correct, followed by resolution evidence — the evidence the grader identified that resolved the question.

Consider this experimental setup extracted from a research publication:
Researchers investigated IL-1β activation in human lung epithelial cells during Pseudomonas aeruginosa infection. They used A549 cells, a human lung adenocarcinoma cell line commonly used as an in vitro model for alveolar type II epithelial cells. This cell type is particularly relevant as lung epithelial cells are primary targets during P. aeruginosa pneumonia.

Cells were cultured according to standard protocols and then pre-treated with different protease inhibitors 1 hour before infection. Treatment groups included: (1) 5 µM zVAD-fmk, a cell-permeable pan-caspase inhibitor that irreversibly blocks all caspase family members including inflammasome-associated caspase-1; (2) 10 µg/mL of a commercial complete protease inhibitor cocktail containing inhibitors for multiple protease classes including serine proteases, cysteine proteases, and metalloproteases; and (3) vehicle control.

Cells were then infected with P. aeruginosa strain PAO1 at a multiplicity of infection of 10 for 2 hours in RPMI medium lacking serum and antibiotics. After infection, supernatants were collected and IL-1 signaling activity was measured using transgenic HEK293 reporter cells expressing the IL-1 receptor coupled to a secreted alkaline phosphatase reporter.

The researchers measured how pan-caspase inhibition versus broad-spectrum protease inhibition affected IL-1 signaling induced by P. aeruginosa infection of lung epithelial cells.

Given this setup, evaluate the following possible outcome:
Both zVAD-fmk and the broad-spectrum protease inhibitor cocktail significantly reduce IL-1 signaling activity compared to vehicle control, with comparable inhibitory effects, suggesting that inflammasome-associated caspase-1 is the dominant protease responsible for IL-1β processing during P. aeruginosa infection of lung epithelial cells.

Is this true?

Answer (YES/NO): NO